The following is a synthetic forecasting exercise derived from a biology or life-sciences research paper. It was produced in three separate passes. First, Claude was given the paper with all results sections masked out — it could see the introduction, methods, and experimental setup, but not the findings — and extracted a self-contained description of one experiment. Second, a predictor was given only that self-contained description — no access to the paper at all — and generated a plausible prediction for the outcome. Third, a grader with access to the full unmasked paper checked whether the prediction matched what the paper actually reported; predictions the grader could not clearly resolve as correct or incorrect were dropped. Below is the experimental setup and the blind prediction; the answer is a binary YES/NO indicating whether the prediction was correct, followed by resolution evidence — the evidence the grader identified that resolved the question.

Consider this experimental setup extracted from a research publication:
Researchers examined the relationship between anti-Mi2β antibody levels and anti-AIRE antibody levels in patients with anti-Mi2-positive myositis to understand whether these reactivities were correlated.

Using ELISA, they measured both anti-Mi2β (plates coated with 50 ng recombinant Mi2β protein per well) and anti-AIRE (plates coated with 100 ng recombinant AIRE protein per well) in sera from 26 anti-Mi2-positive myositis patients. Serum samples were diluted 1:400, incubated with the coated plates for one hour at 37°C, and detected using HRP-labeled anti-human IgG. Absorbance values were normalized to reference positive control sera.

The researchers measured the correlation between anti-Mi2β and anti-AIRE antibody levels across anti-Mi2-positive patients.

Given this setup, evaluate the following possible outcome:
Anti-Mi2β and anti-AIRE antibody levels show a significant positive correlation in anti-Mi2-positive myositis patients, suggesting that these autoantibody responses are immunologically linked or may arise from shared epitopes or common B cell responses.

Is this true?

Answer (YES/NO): NO